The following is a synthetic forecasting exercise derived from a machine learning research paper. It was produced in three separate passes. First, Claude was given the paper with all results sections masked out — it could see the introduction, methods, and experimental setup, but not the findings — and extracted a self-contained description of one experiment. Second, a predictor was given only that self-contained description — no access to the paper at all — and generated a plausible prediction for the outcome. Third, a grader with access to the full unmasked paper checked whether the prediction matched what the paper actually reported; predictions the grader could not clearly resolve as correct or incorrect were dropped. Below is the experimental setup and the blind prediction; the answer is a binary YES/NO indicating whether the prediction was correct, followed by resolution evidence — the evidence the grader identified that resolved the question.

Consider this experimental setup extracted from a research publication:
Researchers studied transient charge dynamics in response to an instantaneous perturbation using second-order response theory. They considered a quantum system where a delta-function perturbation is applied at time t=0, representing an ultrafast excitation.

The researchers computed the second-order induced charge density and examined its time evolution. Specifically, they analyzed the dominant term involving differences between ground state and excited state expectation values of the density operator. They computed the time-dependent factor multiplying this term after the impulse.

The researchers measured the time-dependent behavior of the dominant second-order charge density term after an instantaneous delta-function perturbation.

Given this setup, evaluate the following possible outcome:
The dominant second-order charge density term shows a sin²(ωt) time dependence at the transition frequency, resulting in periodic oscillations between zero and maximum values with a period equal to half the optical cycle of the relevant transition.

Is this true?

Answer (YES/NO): NO